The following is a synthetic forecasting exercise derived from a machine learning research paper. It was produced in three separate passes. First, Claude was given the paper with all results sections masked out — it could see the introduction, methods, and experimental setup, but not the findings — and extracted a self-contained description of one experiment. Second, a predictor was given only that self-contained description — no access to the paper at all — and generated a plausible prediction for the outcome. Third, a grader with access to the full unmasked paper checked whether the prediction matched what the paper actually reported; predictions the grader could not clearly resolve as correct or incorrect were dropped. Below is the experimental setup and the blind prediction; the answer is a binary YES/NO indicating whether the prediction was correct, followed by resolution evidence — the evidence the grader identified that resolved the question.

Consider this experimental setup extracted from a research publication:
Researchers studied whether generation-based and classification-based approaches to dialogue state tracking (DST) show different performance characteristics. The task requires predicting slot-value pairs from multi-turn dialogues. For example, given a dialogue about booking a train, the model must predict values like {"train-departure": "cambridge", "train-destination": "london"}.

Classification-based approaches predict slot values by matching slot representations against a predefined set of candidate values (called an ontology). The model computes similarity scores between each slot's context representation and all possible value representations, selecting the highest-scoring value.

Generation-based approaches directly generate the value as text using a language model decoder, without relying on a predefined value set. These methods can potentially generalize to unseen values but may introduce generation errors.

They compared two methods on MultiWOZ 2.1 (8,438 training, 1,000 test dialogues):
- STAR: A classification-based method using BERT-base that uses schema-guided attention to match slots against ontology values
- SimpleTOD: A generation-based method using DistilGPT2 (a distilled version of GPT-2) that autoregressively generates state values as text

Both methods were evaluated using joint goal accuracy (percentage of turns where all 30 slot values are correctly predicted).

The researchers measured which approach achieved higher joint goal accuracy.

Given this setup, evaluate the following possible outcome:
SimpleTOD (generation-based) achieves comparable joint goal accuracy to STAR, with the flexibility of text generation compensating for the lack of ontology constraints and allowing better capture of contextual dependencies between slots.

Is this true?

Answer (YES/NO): NO